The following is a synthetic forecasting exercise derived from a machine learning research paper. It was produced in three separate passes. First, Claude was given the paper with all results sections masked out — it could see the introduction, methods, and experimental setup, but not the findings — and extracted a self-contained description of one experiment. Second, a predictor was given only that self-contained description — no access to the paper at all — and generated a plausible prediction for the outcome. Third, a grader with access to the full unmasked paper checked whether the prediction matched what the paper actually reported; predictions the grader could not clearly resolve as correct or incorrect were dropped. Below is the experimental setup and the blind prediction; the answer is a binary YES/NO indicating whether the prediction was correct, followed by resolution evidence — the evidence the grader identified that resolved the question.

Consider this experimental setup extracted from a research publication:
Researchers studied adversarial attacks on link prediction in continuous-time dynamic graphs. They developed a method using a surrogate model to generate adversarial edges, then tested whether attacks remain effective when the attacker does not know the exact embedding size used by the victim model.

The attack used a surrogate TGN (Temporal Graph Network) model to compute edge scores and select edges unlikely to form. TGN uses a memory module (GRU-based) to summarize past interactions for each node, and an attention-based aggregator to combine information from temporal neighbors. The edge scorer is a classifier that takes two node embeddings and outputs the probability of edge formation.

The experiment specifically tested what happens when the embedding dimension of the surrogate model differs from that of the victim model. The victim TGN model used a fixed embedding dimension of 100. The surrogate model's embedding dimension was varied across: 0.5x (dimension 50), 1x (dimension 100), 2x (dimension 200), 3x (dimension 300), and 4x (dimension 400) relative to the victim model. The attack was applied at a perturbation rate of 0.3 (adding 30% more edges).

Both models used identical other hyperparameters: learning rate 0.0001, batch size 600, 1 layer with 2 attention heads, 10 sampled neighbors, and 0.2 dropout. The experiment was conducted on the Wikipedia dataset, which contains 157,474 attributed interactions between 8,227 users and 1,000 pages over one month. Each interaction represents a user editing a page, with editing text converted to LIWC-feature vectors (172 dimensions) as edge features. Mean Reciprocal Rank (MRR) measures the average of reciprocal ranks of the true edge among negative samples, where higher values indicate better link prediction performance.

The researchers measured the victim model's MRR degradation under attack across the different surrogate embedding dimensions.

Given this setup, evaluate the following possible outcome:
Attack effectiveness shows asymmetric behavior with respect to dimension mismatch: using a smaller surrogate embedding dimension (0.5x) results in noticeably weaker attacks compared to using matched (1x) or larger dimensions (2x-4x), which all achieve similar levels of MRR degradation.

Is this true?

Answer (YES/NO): NO